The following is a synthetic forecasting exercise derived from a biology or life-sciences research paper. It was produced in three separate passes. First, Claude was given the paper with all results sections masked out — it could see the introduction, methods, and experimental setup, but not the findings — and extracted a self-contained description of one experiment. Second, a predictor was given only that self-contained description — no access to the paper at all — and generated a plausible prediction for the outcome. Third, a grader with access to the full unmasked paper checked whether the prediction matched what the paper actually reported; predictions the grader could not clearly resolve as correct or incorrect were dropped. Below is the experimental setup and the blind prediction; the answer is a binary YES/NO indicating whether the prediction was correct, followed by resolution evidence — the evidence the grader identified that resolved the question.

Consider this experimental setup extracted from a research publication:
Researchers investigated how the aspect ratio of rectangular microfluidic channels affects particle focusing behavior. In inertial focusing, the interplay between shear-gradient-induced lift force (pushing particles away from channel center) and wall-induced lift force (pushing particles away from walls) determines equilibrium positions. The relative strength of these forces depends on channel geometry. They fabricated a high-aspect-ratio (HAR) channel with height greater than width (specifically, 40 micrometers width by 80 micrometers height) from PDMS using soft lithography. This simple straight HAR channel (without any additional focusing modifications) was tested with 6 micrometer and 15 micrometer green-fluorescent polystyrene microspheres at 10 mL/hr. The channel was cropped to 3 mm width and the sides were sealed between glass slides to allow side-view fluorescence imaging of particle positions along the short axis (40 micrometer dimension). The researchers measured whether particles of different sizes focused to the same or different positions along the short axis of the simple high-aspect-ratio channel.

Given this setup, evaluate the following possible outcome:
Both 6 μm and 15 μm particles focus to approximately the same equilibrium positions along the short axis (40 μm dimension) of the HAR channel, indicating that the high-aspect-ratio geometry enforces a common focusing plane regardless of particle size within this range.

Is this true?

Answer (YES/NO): NO